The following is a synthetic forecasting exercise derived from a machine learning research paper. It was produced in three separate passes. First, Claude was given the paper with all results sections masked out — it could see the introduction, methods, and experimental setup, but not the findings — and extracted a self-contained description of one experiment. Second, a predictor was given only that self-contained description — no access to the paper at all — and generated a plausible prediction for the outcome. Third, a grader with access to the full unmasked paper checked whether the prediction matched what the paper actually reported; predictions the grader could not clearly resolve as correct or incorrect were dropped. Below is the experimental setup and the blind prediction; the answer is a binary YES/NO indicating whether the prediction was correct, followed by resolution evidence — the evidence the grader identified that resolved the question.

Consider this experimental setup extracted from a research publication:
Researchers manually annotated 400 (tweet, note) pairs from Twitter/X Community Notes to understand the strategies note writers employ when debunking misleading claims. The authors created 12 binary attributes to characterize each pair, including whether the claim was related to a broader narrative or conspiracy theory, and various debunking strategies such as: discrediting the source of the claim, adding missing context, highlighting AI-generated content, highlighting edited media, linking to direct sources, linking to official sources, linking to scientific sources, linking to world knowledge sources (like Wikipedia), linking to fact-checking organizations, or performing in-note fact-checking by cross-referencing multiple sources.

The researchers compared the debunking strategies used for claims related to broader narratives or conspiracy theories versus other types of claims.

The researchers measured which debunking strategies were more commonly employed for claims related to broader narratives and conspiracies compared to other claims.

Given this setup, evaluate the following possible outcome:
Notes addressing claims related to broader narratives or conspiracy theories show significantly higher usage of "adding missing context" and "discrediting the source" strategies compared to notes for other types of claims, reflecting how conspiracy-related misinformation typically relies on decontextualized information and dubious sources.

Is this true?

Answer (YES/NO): NO